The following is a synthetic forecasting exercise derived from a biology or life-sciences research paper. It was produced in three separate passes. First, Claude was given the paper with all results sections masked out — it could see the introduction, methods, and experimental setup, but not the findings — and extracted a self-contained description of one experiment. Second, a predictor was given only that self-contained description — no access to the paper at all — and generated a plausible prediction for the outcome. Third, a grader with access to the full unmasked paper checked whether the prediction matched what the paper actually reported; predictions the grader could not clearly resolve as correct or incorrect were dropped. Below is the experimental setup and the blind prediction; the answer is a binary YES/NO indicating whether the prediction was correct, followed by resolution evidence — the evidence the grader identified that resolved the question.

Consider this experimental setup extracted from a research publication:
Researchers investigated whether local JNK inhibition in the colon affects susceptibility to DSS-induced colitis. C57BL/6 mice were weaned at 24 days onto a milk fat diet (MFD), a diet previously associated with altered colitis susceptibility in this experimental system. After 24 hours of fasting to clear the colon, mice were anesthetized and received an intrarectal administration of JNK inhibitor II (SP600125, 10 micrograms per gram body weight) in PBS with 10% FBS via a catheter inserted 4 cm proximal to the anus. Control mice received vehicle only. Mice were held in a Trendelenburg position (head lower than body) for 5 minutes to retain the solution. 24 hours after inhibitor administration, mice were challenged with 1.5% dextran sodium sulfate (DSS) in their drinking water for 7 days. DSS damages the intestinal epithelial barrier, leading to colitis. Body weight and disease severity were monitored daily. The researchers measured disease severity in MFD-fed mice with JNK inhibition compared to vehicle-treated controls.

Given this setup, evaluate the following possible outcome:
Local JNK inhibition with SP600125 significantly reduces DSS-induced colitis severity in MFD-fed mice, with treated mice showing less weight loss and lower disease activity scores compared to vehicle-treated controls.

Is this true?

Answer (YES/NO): NO